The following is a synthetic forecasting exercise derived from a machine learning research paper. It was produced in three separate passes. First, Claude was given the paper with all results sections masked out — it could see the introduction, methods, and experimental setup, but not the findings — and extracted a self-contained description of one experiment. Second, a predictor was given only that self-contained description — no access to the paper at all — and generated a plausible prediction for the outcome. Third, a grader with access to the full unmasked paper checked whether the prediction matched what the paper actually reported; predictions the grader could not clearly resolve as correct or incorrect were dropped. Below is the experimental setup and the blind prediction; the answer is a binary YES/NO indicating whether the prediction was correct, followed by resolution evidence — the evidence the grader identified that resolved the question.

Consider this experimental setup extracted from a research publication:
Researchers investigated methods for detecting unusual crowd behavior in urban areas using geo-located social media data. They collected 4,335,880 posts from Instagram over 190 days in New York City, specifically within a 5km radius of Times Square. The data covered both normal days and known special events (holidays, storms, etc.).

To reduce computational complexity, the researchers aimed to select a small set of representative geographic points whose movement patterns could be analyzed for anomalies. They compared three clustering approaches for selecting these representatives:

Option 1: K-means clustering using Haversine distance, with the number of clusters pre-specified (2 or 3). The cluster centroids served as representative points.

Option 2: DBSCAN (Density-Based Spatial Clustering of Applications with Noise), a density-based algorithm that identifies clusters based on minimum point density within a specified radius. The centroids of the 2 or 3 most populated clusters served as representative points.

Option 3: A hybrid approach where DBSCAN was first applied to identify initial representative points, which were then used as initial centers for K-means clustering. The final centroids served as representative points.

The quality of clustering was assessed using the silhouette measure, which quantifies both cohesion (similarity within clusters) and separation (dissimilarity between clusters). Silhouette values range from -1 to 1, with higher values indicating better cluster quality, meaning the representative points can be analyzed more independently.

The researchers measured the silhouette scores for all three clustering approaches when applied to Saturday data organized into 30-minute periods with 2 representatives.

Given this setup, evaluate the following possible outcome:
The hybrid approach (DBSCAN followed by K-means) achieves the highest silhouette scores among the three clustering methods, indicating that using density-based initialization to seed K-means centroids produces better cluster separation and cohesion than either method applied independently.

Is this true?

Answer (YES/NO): NO